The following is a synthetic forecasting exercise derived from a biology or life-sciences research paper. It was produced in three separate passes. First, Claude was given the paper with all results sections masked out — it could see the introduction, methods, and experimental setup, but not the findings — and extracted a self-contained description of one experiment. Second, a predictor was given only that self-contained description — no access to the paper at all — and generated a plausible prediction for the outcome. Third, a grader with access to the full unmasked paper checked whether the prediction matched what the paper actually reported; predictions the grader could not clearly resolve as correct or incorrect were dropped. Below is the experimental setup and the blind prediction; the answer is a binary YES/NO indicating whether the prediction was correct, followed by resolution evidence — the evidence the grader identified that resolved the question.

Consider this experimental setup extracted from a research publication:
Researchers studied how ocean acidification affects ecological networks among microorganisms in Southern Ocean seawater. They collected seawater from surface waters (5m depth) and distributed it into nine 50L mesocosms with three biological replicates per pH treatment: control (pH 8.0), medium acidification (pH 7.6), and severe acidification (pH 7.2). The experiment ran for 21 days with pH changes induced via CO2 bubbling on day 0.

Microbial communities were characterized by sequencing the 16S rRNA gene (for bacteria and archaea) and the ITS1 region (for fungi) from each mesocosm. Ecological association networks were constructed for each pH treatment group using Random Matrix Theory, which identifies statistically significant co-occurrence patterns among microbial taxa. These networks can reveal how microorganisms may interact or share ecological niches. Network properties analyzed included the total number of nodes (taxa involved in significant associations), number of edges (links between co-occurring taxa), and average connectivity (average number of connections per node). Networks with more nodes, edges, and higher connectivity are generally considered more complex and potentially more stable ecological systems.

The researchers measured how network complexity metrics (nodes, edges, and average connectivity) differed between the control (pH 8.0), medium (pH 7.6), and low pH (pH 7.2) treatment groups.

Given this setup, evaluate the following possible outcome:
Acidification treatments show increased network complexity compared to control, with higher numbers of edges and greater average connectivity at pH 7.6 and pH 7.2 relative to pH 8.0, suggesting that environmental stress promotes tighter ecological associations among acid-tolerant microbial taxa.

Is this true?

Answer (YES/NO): NO